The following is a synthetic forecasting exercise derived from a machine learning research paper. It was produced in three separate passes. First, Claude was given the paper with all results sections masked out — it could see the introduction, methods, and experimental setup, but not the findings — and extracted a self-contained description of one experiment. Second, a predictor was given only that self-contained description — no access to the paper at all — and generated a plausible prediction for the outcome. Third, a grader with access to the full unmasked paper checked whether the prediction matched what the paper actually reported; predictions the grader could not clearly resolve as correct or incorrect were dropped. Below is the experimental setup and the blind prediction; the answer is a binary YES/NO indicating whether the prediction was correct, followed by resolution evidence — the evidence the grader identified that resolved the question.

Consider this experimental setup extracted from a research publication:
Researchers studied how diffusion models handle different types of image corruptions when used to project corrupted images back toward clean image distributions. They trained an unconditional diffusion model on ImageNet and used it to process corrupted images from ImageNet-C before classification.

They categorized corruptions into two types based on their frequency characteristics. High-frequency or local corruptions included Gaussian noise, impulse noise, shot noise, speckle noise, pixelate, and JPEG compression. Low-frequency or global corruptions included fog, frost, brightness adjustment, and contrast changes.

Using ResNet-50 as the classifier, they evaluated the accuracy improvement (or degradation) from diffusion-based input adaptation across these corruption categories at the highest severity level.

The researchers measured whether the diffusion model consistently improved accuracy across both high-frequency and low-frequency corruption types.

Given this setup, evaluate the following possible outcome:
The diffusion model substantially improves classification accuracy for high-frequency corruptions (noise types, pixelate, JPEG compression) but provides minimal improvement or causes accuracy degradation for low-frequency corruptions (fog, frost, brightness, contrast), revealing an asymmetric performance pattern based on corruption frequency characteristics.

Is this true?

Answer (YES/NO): YES